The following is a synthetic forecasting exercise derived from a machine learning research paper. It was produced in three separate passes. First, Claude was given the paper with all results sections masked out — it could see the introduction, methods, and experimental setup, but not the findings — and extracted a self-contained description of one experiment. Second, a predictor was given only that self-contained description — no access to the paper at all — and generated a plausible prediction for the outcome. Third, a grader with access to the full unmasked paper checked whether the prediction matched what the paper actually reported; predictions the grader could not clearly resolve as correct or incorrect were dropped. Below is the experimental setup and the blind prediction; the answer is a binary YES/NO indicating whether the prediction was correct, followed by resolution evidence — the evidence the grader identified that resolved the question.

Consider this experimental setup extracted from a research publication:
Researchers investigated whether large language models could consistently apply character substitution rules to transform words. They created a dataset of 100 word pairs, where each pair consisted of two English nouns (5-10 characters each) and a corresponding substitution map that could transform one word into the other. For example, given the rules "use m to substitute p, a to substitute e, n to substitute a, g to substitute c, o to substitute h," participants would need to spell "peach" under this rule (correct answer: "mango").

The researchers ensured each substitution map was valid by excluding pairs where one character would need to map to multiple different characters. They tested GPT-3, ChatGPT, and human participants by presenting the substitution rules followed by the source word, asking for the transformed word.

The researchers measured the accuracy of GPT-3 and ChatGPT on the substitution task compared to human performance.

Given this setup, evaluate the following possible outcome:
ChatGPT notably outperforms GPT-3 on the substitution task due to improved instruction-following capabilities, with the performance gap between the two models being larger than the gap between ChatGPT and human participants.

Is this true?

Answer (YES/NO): NO